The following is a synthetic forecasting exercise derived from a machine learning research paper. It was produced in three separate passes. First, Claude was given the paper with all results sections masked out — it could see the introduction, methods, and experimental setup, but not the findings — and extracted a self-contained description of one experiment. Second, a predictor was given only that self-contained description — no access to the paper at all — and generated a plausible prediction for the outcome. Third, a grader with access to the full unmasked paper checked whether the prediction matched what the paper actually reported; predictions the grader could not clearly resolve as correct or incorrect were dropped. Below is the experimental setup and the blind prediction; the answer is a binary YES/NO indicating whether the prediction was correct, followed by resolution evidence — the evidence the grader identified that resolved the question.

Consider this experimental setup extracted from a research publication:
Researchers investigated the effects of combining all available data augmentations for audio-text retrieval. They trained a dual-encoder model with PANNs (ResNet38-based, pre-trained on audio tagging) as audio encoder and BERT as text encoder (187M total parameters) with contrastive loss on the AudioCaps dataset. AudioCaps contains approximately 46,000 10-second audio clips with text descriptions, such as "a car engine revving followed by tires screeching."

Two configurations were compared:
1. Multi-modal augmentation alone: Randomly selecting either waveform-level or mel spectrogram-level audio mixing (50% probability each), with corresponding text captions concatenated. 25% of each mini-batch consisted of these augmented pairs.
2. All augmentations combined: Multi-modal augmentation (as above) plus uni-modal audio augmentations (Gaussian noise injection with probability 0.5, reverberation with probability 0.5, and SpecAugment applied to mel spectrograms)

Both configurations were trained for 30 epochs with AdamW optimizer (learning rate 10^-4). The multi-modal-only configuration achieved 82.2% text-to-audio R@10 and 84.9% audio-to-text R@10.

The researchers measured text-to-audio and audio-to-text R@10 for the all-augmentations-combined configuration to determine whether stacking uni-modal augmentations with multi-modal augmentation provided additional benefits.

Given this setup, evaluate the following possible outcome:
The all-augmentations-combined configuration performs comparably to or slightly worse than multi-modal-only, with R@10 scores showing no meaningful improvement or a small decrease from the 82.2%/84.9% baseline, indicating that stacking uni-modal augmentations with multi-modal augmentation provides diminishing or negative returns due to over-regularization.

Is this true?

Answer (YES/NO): NO